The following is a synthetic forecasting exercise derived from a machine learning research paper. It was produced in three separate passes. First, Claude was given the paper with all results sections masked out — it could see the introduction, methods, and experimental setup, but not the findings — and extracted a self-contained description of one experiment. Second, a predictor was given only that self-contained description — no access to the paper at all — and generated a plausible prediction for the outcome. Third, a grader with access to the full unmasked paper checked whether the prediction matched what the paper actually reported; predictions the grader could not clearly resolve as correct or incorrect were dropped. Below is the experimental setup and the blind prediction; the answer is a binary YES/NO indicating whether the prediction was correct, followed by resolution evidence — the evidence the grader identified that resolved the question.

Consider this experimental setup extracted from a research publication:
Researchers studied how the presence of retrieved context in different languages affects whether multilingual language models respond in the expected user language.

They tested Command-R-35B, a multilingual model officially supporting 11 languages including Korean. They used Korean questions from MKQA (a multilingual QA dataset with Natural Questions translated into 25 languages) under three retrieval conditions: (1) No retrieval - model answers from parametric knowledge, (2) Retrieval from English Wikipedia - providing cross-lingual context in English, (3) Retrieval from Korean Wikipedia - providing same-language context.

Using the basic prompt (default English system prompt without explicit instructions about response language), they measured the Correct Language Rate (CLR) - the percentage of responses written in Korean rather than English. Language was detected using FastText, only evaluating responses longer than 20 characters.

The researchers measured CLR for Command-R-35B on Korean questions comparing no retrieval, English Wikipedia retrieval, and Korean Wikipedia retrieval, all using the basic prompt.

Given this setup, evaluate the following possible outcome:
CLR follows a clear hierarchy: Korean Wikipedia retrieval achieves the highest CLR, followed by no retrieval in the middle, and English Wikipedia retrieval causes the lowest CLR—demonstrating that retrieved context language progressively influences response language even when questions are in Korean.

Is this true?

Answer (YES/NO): YES